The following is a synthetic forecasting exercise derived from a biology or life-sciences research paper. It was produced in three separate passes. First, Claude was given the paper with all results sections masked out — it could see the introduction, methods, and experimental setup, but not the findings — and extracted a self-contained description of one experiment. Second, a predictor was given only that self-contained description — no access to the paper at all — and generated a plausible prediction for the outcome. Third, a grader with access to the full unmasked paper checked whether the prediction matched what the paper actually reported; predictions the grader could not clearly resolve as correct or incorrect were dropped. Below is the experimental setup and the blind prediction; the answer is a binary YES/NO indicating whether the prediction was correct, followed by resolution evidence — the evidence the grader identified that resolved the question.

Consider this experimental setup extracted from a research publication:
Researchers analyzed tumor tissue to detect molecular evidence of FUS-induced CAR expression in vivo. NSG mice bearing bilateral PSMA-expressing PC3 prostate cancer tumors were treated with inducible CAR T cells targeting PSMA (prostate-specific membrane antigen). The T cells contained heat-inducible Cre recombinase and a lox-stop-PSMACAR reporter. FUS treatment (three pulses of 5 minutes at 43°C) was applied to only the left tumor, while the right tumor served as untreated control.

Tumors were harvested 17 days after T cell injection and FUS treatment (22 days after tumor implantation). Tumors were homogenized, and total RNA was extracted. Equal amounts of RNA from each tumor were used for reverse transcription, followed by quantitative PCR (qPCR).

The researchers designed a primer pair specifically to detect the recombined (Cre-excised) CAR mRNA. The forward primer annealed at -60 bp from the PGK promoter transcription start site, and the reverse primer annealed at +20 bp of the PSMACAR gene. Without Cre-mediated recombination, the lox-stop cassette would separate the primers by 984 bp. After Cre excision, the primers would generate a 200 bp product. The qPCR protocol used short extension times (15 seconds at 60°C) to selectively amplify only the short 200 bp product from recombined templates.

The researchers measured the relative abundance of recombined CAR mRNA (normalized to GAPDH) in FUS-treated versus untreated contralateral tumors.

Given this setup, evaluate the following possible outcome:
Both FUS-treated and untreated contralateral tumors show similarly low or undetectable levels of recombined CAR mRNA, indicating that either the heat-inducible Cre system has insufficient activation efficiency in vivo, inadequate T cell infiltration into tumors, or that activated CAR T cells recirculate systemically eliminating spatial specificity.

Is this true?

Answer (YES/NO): NO